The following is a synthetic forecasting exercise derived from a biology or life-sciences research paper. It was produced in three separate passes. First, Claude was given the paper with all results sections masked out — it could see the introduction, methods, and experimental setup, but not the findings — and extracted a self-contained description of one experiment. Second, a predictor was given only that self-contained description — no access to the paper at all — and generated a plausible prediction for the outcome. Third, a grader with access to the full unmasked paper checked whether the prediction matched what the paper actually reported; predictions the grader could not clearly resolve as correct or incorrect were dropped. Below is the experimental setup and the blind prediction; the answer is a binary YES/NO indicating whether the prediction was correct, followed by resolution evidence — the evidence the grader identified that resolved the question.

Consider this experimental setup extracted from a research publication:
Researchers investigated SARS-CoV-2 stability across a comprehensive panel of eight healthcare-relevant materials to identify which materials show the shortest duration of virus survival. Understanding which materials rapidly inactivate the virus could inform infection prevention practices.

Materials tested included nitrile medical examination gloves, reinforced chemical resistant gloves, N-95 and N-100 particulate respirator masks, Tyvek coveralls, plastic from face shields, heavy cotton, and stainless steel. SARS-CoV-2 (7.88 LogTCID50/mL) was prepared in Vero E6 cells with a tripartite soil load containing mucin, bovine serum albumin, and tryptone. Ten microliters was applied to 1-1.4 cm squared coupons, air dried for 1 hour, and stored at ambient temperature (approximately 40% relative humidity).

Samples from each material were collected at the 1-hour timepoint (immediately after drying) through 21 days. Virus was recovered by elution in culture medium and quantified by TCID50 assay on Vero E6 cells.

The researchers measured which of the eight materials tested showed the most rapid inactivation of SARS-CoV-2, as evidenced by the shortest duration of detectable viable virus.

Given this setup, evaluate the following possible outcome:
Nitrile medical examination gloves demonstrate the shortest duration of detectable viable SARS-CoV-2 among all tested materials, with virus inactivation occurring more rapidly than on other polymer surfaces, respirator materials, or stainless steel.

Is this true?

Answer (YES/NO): NO